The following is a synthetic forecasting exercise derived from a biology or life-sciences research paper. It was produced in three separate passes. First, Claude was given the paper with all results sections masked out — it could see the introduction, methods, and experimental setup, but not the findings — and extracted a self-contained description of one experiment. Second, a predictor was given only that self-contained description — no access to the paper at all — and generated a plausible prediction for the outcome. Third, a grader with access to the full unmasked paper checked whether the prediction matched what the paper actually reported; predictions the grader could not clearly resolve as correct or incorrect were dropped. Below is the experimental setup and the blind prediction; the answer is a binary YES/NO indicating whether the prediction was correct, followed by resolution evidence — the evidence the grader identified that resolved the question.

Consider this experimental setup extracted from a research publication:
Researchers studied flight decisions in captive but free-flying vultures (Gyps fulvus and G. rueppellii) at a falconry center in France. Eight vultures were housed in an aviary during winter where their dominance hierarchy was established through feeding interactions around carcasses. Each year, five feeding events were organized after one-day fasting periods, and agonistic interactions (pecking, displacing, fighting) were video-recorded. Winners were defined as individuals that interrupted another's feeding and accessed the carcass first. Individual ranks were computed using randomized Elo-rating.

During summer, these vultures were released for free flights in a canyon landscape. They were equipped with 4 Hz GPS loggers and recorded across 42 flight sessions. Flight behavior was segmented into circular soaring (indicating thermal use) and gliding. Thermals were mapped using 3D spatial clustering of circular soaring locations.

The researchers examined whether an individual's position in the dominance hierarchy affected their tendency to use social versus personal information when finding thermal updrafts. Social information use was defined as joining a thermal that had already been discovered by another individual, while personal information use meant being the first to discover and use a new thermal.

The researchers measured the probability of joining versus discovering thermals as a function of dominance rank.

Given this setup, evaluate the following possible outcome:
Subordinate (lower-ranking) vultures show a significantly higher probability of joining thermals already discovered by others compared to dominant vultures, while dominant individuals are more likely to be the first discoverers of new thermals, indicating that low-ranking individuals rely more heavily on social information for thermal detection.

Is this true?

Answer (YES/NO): NO